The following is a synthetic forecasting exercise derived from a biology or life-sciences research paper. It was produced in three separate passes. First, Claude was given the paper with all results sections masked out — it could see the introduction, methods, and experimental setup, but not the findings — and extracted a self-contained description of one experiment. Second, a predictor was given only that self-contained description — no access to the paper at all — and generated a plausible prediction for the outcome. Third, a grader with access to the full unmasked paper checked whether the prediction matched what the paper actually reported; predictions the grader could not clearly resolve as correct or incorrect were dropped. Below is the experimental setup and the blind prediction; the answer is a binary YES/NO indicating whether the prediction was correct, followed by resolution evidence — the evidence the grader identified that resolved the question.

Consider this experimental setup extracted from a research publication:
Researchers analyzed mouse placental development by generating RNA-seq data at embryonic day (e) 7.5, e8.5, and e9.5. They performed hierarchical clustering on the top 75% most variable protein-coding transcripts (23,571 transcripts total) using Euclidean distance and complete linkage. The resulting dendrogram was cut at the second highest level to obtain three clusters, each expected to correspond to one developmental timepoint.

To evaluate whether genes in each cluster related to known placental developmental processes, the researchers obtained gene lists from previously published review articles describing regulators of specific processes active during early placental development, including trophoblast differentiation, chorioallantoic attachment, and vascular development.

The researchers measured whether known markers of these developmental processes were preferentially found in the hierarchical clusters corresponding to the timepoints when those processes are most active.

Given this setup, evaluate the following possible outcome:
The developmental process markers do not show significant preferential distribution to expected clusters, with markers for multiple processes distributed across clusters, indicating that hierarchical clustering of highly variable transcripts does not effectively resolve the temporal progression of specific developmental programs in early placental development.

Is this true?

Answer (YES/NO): NO